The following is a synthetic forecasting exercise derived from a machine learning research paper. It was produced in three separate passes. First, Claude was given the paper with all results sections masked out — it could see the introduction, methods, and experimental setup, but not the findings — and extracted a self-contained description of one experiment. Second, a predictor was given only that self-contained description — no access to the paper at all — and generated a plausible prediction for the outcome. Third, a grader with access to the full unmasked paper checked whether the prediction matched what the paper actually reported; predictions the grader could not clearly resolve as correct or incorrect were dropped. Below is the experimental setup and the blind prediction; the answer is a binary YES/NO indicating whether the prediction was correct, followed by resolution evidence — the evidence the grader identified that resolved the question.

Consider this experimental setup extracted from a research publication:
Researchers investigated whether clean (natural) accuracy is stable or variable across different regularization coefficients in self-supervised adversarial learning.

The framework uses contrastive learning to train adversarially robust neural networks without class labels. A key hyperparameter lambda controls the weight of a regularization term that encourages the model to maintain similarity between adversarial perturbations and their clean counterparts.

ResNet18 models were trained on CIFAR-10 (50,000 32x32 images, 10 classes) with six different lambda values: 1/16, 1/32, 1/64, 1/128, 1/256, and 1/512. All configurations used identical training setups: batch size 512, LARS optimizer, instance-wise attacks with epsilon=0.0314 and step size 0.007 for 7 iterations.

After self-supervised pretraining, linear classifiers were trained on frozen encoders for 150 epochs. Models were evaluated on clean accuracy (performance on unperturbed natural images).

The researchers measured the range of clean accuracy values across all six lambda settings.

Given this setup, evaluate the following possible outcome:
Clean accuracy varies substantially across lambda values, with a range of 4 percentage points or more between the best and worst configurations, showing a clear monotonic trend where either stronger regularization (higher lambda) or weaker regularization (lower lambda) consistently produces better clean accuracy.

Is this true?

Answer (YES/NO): NO